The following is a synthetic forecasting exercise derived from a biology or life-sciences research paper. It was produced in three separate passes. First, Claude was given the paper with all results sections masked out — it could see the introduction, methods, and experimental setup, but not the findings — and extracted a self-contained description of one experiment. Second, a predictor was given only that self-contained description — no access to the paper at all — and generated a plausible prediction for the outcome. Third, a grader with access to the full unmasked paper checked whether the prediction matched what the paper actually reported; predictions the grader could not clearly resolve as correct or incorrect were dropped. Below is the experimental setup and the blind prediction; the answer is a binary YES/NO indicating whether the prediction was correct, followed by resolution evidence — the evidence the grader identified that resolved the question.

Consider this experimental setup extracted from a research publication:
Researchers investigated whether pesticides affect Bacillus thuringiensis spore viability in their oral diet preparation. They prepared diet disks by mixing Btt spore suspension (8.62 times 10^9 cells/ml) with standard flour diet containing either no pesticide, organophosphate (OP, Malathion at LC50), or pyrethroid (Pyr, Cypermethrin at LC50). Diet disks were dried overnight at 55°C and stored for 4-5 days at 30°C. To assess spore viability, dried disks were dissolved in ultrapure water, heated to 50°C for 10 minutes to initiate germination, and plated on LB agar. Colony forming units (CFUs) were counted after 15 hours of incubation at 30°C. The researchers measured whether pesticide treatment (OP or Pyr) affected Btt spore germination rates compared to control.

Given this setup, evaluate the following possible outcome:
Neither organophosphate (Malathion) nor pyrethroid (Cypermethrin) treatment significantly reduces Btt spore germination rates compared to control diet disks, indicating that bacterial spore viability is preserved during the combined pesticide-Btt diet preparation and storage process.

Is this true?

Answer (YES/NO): YES